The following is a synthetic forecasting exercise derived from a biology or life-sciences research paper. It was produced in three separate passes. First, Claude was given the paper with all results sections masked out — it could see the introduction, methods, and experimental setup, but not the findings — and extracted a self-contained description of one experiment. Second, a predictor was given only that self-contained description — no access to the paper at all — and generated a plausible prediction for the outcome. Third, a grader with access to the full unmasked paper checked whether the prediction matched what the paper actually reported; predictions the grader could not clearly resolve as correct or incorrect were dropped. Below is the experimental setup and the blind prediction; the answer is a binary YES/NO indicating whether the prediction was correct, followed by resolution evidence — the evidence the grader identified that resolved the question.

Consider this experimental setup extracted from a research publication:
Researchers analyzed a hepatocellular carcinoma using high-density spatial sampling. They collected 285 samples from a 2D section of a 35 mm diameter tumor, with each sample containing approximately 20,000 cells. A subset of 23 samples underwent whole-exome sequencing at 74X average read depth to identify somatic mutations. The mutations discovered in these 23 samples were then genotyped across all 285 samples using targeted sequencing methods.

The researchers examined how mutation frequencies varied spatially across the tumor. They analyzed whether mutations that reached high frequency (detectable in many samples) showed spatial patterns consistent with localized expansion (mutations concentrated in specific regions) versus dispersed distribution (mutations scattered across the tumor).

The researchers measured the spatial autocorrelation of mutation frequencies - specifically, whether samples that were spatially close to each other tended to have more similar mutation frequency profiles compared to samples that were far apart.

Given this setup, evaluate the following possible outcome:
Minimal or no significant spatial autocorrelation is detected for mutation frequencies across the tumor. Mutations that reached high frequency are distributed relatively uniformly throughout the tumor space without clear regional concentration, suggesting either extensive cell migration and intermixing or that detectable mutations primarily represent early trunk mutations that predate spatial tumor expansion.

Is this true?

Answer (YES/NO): YES